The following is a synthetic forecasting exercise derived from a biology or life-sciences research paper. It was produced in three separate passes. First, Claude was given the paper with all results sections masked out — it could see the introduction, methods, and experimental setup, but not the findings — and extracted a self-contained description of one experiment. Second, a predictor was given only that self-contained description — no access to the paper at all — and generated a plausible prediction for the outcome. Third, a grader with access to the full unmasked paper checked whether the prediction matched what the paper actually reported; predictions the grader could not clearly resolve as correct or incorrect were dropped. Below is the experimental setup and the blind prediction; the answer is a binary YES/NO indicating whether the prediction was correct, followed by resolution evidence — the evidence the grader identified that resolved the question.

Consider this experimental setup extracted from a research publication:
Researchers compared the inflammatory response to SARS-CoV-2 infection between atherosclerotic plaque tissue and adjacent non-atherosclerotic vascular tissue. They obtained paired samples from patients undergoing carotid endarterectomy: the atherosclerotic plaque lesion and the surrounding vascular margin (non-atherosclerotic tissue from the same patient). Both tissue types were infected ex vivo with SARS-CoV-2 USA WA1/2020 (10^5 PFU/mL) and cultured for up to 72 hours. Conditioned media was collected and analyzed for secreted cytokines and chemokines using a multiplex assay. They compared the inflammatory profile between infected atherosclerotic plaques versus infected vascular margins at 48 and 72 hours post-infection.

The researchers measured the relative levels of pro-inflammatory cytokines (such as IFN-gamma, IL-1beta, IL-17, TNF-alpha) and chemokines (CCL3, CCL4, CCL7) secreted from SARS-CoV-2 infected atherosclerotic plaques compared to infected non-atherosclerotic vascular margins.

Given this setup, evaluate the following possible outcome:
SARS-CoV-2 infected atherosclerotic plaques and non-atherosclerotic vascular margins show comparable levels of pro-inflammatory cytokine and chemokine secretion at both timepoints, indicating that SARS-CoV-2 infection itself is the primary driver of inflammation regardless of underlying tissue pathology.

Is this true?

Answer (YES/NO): NO